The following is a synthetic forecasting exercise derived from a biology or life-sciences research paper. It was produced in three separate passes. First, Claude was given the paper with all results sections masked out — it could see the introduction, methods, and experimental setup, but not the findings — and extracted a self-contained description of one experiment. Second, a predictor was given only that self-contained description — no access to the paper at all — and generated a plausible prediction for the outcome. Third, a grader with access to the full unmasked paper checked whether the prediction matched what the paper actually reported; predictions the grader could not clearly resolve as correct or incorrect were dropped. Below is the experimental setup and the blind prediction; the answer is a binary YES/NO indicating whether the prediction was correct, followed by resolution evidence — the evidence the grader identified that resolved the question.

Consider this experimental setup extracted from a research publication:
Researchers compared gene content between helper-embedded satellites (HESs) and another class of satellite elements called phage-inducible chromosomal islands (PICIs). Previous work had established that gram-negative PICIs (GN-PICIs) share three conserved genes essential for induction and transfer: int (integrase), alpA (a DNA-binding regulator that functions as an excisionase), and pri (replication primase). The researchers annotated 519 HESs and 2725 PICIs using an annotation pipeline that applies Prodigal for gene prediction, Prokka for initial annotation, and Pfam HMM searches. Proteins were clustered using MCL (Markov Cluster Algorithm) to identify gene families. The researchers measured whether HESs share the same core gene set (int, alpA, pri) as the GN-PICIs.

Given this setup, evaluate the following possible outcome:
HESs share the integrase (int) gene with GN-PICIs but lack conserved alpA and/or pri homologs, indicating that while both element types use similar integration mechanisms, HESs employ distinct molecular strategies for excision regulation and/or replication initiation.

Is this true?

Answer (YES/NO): NO